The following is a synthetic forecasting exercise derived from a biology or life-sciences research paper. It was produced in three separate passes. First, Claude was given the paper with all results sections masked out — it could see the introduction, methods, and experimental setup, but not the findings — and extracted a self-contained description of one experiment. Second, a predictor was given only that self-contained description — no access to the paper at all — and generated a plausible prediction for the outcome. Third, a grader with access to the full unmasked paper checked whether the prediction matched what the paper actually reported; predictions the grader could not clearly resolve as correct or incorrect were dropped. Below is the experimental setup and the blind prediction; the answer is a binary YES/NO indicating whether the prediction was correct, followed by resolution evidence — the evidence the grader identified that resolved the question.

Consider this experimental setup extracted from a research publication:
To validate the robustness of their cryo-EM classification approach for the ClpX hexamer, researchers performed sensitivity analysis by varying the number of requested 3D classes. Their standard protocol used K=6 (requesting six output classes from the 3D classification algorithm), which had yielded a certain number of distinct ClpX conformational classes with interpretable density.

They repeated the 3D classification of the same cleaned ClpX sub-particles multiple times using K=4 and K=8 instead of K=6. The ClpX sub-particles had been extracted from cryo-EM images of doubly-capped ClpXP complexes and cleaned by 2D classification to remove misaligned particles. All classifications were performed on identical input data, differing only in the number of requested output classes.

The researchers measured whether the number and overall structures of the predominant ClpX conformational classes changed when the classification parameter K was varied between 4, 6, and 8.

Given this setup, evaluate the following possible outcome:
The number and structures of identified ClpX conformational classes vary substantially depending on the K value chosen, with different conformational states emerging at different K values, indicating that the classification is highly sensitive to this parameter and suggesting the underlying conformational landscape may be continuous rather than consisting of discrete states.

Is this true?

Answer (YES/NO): NO